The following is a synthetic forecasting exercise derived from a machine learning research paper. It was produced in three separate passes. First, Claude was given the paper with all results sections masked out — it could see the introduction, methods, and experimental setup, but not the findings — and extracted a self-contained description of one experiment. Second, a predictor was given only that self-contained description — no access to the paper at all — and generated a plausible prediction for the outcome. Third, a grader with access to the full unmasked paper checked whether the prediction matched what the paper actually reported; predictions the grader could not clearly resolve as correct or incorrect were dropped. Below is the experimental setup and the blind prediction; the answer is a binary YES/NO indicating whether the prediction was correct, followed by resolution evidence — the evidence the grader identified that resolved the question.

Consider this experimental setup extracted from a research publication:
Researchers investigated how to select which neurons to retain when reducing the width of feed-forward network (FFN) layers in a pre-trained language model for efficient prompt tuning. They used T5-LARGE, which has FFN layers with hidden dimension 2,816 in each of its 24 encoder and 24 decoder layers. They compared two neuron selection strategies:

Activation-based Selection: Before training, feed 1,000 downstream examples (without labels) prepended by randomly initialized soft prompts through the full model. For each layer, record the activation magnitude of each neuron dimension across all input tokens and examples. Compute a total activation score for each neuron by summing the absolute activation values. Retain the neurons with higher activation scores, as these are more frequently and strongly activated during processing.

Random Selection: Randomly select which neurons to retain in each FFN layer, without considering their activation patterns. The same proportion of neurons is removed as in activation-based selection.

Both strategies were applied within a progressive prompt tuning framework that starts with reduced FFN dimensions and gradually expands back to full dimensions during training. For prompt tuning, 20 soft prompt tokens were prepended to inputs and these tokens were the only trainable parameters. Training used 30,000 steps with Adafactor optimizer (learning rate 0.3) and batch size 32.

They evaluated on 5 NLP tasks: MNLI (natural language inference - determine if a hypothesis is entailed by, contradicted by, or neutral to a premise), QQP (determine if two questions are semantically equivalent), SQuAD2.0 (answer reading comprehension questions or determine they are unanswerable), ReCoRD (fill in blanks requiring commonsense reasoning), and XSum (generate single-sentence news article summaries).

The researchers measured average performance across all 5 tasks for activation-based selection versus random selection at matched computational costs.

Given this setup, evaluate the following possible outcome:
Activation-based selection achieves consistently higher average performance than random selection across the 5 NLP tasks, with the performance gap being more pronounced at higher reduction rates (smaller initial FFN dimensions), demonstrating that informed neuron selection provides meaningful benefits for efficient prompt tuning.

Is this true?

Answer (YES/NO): NO